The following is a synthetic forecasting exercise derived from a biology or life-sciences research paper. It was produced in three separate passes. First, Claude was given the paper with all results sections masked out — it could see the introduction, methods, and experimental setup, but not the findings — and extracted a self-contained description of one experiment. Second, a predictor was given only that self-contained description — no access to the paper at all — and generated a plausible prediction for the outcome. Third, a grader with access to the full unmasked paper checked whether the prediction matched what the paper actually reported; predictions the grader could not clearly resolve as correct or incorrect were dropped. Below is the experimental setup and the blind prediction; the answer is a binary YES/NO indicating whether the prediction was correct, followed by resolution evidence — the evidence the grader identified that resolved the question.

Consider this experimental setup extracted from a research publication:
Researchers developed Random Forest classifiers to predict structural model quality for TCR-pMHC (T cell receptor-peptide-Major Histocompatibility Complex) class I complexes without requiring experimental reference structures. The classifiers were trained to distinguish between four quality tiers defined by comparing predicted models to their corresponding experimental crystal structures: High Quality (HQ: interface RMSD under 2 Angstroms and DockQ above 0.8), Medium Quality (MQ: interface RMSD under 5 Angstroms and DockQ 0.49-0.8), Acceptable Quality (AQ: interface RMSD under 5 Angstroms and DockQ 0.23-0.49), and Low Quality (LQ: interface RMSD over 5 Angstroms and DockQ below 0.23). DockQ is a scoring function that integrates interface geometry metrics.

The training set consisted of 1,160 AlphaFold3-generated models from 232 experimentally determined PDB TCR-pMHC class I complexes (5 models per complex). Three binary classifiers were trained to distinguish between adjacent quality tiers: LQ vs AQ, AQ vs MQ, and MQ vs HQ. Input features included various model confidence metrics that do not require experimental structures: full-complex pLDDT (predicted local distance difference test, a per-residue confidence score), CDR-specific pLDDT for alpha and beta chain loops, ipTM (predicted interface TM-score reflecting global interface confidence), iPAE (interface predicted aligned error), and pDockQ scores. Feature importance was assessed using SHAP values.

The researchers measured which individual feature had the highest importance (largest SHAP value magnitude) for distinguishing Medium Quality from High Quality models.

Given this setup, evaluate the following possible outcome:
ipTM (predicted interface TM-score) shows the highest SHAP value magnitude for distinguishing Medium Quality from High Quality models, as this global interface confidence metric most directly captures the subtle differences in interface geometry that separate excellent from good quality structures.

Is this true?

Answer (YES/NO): NO